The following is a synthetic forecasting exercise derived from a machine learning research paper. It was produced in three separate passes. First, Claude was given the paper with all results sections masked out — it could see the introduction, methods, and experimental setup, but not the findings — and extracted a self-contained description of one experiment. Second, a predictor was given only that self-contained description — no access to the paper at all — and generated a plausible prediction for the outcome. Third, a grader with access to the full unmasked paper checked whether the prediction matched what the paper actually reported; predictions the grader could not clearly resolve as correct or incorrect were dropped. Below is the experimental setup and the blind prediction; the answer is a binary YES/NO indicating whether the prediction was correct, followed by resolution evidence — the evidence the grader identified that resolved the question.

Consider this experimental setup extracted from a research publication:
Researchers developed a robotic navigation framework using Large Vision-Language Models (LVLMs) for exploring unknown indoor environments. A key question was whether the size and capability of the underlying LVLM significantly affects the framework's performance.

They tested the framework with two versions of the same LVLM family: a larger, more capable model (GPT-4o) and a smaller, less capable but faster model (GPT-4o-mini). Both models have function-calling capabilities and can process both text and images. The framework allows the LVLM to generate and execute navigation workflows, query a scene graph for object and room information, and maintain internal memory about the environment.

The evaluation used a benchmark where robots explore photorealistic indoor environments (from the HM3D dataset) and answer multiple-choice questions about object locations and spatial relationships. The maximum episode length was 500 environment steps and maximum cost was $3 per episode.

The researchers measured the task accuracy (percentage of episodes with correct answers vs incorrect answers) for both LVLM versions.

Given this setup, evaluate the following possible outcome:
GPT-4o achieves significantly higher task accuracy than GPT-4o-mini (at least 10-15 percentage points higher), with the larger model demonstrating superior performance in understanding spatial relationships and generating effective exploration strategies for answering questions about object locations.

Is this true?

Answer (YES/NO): YES